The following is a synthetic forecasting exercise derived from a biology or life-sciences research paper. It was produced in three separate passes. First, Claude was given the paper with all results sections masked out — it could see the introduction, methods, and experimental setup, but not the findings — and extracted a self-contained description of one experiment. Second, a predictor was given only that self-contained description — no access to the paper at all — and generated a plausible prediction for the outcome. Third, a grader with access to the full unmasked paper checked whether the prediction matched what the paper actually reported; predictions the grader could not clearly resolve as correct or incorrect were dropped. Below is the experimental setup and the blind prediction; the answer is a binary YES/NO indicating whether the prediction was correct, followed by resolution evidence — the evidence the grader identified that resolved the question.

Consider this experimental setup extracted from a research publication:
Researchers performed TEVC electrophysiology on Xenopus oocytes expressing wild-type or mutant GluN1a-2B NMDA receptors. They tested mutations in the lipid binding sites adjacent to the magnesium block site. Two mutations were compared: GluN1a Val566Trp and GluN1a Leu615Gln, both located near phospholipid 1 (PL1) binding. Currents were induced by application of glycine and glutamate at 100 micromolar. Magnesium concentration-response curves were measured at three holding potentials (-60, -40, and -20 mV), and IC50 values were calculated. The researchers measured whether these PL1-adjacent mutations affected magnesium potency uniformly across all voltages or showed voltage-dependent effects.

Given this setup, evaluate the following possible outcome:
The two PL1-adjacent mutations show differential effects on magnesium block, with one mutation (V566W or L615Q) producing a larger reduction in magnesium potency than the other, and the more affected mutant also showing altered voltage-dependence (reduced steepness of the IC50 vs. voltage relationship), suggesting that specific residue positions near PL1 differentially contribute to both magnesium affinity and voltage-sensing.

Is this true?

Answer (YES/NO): NO